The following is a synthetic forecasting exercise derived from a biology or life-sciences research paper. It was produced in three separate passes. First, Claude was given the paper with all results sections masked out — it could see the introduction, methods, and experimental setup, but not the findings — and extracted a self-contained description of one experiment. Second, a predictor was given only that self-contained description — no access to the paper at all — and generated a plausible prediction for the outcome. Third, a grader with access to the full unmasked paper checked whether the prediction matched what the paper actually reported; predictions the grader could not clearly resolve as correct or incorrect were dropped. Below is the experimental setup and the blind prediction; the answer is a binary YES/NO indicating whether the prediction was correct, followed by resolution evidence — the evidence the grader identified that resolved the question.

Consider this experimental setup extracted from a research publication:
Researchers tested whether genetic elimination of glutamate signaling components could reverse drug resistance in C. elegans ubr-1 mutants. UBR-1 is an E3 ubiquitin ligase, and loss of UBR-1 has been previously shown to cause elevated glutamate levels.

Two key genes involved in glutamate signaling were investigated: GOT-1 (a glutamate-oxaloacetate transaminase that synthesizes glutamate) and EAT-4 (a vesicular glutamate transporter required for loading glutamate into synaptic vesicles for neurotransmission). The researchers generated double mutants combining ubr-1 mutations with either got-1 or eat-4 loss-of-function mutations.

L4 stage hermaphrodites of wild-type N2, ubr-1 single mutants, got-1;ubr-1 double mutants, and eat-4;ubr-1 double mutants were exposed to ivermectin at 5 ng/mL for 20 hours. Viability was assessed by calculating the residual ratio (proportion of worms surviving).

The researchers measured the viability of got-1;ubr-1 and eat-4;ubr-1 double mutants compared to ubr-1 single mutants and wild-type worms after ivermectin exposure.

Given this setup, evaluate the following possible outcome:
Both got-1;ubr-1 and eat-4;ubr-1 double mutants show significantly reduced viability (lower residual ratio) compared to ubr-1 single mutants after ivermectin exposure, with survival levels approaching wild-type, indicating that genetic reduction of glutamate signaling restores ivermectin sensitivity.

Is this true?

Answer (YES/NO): YES